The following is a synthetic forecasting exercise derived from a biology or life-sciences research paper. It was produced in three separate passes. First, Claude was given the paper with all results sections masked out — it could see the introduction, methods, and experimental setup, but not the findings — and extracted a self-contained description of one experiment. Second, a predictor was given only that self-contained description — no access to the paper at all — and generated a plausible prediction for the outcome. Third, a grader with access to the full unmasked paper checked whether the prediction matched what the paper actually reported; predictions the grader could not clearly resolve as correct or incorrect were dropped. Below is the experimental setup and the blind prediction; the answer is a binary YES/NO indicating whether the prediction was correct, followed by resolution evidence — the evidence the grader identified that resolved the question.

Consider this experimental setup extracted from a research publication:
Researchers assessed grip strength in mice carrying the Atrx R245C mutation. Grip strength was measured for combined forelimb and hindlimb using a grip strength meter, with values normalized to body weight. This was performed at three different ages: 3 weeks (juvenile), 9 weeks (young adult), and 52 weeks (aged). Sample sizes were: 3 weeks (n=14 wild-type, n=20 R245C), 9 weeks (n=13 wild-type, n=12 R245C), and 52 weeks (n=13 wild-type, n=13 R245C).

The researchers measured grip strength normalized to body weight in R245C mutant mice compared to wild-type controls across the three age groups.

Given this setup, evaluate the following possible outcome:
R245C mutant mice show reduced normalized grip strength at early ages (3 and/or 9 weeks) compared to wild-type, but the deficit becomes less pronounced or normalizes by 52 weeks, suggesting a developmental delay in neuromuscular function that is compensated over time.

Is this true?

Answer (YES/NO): NO